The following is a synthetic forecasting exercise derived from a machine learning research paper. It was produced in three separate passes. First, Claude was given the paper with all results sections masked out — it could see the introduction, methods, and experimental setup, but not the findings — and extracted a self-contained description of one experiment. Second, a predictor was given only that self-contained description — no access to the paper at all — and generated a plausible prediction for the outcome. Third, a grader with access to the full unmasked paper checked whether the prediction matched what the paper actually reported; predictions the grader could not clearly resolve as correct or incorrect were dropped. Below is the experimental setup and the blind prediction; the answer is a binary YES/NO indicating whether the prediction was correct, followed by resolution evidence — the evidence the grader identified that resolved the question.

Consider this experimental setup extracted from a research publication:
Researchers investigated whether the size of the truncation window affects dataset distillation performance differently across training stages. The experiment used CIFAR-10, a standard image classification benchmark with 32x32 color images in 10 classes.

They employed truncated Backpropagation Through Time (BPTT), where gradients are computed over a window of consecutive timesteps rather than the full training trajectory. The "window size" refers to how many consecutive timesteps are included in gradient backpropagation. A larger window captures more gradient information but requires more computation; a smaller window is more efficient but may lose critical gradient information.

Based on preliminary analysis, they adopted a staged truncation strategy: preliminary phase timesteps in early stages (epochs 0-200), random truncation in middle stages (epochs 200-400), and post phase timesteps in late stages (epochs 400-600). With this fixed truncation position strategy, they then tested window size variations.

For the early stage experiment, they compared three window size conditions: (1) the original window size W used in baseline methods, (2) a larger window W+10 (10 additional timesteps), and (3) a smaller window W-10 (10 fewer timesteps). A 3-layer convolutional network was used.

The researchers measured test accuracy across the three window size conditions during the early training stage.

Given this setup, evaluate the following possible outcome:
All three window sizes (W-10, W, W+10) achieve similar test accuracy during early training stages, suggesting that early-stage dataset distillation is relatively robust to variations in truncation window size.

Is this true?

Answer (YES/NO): NO